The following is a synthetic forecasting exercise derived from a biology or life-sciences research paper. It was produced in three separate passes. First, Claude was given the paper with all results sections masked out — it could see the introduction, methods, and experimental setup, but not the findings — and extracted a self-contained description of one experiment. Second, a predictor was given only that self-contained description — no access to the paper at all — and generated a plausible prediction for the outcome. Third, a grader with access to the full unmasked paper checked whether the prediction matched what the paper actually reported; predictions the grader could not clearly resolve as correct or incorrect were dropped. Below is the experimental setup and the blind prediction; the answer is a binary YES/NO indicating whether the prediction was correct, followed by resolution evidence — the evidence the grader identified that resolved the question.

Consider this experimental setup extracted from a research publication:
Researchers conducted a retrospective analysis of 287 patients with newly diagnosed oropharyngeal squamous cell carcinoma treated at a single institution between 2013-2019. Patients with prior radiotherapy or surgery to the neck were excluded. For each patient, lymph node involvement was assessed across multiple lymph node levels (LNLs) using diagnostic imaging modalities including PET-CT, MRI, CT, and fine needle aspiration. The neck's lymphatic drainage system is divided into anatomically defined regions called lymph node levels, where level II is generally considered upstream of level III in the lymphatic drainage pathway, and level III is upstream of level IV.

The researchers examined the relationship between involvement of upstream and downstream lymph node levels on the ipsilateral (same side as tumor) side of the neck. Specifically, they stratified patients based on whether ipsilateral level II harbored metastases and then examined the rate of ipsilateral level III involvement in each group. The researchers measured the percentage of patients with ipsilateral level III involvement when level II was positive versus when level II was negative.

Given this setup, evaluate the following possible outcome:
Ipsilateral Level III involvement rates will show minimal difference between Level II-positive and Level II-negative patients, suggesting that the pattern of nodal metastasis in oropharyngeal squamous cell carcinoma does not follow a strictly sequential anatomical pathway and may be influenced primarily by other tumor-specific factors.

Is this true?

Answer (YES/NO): NO